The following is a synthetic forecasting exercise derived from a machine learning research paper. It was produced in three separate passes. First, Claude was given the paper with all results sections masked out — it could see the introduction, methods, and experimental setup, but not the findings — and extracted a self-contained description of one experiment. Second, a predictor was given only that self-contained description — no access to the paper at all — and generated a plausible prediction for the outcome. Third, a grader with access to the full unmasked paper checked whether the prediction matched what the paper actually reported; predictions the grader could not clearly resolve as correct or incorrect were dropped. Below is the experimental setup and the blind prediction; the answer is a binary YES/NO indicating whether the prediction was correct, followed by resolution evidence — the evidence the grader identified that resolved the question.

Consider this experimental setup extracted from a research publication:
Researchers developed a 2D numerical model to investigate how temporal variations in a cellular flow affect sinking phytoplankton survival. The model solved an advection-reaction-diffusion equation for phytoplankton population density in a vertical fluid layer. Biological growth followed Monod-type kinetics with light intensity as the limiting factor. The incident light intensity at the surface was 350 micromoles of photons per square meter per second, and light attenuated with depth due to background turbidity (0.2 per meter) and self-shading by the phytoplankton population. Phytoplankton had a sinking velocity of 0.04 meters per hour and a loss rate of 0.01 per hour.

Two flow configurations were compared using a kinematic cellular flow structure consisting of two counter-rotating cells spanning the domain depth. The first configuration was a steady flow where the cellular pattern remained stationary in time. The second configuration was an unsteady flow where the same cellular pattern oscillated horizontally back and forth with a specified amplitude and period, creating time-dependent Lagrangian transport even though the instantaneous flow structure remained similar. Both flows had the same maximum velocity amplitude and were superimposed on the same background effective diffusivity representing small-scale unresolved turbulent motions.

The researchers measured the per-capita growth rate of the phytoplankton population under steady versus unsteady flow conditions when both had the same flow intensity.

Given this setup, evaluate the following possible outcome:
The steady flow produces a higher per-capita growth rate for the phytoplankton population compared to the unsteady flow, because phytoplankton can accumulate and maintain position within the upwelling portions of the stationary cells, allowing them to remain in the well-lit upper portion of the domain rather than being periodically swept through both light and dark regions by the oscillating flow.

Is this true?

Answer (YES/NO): NO